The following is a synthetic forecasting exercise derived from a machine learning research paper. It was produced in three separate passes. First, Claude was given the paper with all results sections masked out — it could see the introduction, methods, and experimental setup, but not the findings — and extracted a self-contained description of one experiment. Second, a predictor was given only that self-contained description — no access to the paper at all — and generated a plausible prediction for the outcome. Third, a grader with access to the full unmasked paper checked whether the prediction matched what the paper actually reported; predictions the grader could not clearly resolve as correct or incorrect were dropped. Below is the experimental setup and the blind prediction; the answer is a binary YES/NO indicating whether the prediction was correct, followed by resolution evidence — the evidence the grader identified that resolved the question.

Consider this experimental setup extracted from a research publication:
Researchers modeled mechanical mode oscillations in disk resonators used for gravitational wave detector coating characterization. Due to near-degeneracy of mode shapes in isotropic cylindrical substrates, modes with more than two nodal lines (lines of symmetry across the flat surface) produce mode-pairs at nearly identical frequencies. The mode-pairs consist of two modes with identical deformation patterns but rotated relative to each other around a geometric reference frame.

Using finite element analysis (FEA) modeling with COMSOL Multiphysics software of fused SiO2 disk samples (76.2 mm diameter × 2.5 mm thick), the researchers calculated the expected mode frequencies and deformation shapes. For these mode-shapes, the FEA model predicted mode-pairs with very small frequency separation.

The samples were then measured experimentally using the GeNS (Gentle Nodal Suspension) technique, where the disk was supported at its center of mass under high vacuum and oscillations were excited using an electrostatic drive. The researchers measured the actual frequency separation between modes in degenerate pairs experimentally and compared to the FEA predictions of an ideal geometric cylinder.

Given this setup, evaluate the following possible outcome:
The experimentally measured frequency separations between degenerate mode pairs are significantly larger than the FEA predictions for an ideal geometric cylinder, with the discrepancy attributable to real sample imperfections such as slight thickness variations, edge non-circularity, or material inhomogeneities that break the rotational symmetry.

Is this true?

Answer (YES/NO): YES